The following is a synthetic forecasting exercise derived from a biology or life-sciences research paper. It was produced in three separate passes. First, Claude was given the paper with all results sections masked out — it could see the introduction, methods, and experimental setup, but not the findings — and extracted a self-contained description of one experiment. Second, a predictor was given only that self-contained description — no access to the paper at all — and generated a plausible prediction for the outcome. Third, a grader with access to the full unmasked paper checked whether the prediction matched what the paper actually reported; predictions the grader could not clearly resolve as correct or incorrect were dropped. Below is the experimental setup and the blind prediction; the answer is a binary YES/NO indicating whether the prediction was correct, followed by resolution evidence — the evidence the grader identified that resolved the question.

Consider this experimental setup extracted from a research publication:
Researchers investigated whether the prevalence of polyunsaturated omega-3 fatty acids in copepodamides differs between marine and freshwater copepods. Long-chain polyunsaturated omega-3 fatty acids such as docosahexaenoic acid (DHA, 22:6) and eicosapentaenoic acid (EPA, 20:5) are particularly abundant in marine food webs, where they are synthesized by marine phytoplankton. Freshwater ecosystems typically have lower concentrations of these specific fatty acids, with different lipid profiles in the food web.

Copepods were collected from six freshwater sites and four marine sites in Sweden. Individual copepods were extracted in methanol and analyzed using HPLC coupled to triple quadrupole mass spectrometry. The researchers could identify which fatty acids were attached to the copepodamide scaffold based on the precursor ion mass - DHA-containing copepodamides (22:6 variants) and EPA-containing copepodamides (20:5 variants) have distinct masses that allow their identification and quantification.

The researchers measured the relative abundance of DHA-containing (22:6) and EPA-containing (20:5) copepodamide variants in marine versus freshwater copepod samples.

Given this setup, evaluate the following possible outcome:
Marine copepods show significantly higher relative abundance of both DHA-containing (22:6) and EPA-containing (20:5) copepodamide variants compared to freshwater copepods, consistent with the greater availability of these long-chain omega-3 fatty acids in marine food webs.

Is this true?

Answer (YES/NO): YES